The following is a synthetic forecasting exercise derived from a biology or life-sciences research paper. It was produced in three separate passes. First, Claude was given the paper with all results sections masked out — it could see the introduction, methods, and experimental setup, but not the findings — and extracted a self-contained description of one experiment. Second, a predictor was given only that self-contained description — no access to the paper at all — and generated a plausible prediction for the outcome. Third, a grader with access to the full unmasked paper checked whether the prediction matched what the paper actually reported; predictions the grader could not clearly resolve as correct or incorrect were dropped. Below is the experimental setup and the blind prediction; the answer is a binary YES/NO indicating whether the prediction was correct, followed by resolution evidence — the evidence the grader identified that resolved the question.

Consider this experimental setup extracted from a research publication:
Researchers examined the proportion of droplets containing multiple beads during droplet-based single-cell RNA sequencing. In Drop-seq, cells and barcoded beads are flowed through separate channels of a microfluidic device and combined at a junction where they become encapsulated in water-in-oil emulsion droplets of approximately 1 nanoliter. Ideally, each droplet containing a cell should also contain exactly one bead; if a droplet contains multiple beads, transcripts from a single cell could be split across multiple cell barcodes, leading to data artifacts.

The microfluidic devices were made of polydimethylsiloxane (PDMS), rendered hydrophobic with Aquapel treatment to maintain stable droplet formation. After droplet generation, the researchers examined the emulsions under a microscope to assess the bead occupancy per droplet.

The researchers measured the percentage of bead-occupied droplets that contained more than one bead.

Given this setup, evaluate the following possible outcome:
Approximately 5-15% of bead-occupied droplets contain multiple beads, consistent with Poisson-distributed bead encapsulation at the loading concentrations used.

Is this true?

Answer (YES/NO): NO